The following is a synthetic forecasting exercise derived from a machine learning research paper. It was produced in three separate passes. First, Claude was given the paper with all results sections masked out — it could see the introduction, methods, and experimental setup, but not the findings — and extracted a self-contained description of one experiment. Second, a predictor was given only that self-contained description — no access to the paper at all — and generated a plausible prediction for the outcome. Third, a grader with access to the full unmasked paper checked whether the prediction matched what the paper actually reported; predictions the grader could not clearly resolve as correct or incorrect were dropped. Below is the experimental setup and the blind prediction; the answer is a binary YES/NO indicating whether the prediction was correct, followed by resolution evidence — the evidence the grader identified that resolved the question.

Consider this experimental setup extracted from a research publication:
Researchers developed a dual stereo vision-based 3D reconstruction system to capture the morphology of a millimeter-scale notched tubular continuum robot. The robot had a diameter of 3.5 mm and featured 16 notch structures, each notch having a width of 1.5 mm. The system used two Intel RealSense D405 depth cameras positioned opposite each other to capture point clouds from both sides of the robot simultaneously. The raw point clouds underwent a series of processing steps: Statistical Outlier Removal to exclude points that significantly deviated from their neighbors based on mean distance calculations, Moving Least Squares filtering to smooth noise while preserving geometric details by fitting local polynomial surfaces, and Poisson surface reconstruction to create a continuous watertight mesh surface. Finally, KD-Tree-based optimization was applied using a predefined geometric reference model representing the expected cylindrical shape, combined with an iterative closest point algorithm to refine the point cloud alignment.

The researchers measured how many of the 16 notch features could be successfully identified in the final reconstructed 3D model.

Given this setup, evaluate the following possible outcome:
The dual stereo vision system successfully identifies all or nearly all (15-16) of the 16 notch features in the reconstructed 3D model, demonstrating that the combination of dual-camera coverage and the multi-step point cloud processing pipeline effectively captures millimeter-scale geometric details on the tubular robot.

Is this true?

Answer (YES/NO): NO